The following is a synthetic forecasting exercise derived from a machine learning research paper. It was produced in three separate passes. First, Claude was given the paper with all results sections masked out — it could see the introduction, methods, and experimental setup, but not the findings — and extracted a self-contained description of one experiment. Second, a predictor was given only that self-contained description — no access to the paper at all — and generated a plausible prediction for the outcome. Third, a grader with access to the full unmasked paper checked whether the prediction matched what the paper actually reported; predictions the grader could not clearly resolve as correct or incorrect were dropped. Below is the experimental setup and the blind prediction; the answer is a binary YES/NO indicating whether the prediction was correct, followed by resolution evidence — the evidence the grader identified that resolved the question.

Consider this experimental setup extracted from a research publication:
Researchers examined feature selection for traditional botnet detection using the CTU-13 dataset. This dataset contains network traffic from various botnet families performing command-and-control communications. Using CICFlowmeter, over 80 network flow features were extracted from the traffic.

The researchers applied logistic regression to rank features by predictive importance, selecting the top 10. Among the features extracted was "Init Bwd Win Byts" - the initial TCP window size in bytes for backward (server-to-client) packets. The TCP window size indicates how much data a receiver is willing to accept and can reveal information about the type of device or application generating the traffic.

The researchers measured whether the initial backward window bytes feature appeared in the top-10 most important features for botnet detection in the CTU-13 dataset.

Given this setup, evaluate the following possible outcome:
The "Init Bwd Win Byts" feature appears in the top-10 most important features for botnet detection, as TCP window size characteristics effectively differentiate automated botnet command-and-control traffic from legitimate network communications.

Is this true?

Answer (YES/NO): YES